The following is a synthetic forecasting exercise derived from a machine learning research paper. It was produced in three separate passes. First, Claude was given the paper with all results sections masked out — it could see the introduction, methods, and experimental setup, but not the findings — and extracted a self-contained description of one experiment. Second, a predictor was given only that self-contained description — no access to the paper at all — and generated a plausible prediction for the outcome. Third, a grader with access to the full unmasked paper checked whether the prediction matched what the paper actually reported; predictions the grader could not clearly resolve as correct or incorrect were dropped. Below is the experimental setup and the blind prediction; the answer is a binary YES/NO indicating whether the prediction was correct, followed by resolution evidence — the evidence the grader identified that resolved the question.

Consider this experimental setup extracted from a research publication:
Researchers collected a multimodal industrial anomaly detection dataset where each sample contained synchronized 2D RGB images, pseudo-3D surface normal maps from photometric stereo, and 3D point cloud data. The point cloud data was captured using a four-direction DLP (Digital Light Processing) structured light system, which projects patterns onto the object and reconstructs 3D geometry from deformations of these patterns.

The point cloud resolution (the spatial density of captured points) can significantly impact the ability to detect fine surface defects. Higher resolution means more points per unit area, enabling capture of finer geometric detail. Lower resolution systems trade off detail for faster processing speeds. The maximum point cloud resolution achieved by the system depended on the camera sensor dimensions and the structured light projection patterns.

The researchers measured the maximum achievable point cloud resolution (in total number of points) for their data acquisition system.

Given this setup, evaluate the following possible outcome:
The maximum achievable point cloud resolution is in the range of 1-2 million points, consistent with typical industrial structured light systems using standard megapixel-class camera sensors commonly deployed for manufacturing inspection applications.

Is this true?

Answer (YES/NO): NO